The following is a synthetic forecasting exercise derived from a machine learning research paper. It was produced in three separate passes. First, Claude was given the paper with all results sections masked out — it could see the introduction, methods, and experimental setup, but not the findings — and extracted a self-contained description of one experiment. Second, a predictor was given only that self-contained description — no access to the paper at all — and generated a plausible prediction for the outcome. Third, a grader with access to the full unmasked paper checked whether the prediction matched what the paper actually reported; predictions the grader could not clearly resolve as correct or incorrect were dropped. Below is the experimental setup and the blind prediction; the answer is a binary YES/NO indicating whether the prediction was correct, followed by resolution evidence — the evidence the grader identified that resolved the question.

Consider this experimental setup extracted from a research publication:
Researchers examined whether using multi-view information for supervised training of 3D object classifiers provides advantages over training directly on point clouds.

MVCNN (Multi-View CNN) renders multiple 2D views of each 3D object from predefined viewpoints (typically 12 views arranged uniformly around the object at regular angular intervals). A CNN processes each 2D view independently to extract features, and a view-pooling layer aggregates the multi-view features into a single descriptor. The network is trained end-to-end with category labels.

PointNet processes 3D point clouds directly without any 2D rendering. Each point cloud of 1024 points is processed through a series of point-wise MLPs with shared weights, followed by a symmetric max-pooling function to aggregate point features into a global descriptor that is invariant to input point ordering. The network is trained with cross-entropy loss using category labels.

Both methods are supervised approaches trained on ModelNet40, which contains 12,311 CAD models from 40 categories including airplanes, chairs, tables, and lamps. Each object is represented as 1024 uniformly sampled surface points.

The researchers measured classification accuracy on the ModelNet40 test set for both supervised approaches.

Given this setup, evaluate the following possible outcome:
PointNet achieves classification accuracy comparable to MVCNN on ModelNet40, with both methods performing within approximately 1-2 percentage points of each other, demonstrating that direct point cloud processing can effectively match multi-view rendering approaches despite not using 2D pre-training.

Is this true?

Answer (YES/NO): YES